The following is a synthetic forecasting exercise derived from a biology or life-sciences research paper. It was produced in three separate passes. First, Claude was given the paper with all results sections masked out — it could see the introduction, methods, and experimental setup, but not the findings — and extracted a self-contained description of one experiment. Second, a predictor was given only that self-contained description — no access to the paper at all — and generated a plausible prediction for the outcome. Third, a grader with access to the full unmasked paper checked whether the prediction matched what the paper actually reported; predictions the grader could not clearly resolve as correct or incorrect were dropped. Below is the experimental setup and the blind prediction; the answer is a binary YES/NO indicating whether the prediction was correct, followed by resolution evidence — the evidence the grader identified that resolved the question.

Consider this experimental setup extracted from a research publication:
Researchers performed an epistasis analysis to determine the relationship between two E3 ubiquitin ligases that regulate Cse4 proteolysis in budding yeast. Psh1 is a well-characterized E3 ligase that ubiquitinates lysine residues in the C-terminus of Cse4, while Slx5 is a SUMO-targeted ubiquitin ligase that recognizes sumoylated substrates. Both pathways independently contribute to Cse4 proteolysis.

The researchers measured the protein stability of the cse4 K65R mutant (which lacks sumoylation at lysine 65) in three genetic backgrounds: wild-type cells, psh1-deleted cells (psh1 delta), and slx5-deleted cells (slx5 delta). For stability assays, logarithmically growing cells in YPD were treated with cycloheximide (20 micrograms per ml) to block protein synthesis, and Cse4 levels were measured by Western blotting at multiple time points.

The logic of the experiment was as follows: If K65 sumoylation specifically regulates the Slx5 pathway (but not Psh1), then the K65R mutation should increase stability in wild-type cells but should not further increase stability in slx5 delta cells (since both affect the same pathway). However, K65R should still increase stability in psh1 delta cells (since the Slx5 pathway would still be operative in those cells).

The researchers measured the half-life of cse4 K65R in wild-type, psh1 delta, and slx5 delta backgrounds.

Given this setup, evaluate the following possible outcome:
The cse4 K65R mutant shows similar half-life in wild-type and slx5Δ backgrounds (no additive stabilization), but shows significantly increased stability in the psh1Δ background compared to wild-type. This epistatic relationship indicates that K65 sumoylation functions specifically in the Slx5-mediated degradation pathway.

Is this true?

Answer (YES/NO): YES